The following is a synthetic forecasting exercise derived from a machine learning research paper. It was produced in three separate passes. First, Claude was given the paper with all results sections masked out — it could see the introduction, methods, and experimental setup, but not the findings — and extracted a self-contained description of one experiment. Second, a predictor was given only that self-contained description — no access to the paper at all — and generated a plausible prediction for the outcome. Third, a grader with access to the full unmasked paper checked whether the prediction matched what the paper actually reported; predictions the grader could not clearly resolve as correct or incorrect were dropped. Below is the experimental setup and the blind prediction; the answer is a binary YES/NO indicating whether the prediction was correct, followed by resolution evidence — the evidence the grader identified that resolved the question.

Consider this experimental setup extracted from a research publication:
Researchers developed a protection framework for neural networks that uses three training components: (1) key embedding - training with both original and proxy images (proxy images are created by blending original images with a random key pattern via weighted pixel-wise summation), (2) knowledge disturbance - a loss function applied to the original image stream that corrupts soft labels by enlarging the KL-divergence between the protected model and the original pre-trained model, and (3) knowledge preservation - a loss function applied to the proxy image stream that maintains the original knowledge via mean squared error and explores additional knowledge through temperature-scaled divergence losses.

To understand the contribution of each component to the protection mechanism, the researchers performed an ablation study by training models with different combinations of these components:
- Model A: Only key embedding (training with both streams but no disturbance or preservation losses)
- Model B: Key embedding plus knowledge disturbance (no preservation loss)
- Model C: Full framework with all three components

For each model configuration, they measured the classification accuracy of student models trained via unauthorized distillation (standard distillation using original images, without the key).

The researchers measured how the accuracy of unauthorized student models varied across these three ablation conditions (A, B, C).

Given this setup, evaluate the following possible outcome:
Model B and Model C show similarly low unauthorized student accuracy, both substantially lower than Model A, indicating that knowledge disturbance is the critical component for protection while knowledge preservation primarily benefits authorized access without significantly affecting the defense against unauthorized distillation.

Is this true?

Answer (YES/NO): NO